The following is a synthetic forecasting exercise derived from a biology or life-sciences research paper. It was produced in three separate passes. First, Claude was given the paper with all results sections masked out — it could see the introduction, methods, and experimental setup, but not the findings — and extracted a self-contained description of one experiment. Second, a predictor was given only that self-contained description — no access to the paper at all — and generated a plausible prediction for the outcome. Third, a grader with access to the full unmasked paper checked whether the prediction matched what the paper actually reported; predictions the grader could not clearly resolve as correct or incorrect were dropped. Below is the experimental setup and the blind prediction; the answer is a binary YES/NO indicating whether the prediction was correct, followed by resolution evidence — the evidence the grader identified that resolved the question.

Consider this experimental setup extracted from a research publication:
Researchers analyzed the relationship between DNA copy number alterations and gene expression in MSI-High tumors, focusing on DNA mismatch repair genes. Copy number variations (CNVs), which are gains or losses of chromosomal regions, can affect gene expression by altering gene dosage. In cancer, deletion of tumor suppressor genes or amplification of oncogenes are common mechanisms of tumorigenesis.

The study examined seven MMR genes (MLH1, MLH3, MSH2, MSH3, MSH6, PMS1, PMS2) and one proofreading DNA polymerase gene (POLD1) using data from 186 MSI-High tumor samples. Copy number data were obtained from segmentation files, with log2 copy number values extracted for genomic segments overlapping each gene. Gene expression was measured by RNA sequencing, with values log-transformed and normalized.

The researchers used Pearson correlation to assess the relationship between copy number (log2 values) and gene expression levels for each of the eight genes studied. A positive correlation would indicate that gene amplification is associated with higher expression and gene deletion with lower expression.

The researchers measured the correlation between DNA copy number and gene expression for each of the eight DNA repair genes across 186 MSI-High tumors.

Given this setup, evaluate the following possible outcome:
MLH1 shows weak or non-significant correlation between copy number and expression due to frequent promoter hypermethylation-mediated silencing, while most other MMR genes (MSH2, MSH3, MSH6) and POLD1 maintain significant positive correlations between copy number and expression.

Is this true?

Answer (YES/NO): NO